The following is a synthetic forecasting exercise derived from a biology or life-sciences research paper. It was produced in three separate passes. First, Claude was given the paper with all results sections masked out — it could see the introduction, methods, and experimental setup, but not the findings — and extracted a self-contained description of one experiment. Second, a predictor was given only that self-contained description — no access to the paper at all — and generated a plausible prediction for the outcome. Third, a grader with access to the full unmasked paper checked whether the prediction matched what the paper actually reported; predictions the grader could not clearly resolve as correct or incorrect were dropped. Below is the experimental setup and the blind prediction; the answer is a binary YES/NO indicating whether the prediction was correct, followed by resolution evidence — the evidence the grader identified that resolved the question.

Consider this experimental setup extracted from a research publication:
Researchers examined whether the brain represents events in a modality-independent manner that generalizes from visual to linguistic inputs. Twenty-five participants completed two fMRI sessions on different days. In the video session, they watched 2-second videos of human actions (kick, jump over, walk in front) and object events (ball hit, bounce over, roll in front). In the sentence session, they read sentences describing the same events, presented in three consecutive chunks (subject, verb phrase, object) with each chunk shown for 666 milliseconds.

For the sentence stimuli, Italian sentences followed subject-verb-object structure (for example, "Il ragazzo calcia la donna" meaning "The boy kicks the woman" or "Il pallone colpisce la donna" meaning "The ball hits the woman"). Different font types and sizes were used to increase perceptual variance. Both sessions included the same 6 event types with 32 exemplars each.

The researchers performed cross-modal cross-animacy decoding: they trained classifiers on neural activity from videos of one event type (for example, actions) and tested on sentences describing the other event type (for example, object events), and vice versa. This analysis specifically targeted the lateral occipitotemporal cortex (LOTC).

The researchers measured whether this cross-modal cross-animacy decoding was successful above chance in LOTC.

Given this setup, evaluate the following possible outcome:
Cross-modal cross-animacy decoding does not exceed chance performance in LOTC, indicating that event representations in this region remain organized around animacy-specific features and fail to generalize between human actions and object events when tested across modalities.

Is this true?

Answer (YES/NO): NO